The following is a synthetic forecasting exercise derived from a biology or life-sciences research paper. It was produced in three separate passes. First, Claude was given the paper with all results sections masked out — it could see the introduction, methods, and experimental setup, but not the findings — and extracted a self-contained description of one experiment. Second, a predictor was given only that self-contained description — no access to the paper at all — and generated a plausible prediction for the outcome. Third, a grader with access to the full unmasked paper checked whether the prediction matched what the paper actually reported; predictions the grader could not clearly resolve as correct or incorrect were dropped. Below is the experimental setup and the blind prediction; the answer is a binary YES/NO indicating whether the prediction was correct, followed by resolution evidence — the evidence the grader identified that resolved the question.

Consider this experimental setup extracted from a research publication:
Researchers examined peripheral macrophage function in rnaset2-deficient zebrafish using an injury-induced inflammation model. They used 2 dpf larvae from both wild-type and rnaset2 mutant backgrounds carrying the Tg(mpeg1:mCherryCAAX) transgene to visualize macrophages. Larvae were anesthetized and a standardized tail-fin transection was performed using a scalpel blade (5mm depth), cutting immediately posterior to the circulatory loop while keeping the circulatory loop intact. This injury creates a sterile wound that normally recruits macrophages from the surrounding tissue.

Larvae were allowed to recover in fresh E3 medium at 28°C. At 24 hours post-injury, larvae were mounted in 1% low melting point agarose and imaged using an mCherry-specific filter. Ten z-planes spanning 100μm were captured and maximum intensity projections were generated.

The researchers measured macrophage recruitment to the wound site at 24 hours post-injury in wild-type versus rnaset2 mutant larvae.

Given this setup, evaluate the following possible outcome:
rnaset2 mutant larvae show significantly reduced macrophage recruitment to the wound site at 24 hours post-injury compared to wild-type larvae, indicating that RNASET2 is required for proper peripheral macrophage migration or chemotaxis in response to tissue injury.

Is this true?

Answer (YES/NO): NO